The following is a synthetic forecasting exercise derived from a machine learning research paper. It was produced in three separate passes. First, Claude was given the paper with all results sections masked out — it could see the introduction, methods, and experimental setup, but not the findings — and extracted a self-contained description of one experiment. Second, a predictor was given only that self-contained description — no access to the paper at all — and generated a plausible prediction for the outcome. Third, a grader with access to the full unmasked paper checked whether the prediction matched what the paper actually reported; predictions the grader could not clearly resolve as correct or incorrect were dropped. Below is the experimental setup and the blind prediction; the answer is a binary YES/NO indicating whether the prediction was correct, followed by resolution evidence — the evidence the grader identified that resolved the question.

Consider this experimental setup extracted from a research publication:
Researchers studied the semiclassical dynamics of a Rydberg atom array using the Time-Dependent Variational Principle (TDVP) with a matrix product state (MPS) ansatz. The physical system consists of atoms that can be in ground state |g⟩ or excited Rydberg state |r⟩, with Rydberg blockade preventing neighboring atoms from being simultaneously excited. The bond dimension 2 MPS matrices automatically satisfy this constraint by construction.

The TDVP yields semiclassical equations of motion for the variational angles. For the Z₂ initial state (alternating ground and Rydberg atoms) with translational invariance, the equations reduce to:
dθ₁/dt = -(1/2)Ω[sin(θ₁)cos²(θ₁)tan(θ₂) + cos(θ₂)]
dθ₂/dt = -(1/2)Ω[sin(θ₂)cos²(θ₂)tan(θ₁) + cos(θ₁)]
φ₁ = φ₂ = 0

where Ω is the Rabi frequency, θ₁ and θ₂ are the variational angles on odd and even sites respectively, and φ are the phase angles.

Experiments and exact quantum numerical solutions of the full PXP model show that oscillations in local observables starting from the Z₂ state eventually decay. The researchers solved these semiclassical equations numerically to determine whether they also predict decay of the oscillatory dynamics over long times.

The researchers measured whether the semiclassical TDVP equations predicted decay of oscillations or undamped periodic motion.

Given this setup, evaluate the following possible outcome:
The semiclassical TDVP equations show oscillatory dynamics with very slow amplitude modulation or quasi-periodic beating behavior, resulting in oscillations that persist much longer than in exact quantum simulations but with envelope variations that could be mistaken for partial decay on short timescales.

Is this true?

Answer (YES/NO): NO